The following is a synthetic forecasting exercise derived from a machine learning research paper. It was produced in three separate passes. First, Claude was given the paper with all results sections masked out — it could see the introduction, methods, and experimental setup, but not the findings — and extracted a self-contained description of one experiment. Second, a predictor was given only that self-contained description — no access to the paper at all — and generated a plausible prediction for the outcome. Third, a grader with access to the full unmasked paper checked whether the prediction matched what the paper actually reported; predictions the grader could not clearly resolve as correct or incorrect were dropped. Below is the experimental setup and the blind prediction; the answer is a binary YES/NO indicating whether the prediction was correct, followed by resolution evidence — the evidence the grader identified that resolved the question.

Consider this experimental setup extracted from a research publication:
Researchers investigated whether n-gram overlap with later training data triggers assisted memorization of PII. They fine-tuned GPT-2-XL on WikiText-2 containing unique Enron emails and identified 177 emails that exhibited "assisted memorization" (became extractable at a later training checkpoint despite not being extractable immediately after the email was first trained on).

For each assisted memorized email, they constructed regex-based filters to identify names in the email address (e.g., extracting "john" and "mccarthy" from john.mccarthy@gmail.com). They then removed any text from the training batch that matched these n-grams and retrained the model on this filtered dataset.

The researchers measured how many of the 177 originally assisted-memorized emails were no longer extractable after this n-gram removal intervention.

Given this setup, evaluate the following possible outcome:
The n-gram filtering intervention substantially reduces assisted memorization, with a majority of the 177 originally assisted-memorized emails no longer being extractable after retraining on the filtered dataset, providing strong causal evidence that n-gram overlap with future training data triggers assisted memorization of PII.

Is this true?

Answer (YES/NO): YES